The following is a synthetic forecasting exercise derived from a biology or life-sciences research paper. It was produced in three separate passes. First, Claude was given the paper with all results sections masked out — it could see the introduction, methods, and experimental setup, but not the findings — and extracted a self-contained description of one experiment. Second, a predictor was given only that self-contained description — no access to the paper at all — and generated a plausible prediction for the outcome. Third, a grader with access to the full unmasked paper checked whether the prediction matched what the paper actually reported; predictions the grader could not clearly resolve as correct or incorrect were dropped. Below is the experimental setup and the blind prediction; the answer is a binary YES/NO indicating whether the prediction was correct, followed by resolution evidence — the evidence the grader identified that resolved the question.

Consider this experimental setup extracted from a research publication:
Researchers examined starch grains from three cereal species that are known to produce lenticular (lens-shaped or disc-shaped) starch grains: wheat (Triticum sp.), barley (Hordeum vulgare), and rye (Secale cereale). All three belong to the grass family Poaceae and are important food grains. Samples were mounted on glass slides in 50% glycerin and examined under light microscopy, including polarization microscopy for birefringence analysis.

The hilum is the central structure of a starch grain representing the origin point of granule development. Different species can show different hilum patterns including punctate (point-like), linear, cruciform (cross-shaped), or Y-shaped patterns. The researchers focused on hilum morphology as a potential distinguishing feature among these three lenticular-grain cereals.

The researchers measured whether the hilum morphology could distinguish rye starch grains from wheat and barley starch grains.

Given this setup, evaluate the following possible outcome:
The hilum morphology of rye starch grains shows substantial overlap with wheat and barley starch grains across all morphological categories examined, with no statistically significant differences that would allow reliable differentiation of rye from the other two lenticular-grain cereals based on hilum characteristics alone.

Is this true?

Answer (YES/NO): NO